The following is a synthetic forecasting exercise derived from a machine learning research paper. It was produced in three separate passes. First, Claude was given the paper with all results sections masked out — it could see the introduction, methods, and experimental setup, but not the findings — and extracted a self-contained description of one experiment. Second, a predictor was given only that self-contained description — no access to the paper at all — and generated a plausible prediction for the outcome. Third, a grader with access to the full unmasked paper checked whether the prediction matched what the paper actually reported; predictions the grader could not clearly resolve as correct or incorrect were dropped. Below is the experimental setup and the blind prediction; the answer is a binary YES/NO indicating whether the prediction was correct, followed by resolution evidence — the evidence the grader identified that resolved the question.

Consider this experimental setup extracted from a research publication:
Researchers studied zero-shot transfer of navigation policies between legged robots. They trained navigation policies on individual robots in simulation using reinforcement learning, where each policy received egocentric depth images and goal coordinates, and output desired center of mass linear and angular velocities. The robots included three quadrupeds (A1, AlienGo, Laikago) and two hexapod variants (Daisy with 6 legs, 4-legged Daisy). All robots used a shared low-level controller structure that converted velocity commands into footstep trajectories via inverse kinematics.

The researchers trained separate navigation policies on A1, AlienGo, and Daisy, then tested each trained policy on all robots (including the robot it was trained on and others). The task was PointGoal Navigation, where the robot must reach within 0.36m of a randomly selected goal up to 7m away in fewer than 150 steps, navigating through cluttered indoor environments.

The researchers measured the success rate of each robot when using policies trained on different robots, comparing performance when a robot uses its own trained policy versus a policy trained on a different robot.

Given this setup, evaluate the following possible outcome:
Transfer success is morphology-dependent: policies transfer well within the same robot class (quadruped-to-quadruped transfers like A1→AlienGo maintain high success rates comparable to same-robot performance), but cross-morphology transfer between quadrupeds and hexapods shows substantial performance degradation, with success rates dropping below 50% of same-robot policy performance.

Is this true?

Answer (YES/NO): NO